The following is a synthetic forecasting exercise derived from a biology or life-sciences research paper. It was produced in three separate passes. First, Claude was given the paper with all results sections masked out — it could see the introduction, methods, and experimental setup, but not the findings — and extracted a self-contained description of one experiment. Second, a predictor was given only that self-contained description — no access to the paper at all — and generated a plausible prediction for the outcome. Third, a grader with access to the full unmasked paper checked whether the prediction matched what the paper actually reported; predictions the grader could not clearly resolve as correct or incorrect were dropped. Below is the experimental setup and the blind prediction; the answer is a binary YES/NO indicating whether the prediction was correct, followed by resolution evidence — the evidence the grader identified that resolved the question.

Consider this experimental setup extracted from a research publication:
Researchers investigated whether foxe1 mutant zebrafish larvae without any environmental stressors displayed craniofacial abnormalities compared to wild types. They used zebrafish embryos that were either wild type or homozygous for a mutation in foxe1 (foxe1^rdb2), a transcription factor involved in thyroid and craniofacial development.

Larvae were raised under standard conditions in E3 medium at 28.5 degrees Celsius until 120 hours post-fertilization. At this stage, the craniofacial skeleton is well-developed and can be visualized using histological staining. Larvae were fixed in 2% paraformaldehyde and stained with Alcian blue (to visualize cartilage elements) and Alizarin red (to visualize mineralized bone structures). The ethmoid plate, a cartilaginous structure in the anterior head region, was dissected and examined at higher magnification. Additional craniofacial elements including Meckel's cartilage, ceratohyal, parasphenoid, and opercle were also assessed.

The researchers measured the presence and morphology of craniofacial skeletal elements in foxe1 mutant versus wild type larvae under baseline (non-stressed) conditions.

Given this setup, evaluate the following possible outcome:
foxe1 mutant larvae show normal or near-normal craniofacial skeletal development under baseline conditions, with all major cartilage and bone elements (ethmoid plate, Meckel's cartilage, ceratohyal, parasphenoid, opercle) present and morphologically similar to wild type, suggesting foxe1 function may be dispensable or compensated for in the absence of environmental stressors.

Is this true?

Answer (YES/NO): YES